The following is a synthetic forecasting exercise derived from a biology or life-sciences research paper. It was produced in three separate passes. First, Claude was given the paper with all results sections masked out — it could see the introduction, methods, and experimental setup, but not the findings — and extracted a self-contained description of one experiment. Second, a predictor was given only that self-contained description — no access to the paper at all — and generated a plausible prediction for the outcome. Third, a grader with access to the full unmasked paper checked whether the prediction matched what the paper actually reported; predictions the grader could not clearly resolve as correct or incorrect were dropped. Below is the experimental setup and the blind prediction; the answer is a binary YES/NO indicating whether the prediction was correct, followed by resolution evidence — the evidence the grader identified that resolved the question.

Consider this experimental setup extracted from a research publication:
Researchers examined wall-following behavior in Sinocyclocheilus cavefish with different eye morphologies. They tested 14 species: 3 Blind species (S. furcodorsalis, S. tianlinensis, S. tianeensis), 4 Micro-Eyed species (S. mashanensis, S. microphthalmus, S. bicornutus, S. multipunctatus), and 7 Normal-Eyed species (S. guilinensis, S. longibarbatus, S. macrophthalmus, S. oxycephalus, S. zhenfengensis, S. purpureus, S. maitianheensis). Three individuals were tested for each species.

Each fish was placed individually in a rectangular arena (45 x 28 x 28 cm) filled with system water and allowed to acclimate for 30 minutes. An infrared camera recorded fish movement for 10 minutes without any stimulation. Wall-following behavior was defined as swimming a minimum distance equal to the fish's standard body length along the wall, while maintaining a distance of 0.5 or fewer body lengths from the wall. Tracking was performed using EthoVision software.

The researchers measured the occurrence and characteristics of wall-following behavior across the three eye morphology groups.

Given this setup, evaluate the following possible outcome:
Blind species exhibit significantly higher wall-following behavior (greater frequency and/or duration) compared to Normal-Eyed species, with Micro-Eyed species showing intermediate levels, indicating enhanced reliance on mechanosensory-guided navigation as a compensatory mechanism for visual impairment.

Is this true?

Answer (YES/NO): NO